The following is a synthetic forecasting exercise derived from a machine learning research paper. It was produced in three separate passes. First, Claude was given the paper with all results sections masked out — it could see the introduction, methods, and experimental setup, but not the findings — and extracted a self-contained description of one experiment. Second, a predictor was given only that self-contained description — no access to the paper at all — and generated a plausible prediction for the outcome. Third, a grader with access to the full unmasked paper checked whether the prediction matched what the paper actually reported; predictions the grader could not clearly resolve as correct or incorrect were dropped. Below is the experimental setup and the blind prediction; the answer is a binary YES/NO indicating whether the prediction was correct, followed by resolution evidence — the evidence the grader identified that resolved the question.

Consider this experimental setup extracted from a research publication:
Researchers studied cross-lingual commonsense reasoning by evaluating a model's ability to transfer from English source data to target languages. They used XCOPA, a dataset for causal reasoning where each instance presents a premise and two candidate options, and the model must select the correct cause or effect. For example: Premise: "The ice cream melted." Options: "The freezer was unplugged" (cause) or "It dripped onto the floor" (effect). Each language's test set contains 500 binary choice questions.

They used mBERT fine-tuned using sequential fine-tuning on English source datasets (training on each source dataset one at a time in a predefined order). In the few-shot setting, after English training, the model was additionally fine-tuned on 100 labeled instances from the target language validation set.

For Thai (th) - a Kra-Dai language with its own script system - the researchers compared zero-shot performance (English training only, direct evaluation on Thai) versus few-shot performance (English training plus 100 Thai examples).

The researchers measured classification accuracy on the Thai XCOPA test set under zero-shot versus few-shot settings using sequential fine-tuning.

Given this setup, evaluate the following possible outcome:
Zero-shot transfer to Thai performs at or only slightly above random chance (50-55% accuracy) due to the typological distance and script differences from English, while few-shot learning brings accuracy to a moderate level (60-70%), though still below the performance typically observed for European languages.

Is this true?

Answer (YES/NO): NO